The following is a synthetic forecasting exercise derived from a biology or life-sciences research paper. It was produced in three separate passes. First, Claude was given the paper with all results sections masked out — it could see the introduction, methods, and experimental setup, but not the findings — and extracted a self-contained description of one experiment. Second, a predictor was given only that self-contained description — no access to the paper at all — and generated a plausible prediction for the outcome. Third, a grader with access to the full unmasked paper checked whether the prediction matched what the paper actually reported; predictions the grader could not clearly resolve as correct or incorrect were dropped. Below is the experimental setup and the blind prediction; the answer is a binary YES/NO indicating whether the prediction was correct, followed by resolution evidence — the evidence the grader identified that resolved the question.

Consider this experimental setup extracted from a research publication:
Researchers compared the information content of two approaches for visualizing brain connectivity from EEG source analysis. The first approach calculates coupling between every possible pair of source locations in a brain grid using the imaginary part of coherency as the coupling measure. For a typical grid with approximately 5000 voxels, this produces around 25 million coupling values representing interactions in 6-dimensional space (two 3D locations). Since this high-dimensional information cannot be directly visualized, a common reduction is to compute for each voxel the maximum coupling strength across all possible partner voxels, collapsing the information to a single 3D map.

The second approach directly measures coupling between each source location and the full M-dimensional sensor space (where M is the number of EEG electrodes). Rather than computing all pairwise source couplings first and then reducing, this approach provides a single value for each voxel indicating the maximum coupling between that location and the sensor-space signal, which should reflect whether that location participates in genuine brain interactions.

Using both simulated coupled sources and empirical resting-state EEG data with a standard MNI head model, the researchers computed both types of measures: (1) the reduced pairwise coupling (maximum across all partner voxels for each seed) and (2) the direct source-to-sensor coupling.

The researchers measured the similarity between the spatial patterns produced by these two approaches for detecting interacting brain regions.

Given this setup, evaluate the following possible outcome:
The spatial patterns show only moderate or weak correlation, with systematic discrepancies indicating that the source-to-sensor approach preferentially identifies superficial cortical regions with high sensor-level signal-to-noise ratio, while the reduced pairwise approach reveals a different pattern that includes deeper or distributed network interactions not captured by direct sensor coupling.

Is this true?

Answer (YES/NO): NO